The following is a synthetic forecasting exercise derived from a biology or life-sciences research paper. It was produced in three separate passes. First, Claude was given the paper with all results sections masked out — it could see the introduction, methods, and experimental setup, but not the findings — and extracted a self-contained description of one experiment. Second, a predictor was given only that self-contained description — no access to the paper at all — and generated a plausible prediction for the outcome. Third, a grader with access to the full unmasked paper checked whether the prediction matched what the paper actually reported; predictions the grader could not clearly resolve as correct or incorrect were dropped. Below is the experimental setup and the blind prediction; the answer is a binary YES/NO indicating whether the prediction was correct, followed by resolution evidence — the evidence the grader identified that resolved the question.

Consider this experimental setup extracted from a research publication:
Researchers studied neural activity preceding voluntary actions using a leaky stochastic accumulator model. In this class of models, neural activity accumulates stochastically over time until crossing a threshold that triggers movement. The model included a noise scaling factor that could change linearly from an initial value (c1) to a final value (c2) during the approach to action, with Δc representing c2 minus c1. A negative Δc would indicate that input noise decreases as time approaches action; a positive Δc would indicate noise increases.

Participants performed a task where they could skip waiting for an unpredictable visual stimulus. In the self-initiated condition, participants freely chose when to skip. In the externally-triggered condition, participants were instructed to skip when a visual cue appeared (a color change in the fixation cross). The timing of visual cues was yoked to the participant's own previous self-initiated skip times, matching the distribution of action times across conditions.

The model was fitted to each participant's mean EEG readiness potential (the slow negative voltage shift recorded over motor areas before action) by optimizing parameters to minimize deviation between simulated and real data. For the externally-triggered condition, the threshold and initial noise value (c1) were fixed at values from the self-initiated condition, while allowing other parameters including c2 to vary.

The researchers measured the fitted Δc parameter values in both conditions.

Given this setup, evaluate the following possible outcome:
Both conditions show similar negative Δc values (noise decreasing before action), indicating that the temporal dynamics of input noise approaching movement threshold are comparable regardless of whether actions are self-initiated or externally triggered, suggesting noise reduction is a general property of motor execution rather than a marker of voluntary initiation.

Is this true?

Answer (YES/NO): NO